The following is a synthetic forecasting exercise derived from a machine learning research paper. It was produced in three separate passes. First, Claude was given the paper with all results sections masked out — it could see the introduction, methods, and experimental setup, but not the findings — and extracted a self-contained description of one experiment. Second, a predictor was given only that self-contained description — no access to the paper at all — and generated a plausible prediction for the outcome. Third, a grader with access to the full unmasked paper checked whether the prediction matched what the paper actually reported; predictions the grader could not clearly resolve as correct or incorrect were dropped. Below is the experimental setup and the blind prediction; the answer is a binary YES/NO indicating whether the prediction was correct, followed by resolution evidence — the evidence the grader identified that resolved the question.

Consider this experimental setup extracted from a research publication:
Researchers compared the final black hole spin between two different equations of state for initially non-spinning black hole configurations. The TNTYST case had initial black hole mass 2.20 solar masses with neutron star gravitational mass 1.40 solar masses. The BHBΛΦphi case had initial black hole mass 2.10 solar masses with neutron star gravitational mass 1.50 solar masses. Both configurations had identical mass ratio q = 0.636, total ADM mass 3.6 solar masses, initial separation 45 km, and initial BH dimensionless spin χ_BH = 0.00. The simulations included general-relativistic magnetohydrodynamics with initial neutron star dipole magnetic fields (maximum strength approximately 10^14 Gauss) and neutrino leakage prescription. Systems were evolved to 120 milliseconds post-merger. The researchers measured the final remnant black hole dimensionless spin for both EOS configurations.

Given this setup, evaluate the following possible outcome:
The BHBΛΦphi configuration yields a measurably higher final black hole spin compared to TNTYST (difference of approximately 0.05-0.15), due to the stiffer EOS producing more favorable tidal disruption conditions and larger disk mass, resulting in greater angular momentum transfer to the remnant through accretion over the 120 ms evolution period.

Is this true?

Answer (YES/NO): NO